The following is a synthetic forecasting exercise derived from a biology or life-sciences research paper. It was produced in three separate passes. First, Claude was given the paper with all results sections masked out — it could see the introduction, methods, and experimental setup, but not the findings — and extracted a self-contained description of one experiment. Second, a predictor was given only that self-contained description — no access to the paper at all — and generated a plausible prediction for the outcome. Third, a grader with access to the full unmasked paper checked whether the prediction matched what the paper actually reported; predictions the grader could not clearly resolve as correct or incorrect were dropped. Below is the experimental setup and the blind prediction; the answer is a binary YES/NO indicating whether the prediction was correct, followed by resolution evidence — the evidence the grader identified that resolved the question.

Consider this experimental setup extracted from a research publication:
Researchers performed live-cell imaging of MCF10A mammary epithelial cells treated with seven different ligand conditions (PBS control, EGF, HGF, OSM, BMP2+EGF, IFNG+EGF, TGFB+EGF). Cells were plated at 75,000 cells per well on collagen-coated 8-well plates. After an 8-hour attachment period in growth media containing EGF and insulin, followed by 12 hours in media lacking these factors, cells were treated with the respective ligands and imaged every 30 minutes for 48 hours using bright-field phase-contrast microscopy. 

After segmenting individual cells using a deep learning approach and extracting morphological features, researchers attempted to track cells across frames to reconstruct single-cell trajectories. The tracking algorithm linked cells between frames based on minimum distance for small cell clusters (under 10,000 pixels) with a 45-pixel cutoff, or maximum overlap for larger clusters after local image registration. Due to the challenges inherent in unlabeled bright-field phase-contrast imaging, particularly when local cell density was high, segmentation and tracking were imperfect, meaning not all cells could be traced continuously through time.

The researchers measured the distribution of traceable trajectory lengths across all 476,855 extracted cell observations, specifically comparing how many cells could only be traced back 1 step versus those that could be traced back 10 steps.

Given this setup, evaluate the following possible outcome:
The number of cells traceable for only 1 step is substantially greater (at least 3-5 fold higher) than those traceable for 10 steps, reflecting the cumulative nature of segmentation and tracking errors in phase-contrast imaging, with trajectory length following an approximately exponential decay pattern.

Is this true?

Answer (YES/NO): YES